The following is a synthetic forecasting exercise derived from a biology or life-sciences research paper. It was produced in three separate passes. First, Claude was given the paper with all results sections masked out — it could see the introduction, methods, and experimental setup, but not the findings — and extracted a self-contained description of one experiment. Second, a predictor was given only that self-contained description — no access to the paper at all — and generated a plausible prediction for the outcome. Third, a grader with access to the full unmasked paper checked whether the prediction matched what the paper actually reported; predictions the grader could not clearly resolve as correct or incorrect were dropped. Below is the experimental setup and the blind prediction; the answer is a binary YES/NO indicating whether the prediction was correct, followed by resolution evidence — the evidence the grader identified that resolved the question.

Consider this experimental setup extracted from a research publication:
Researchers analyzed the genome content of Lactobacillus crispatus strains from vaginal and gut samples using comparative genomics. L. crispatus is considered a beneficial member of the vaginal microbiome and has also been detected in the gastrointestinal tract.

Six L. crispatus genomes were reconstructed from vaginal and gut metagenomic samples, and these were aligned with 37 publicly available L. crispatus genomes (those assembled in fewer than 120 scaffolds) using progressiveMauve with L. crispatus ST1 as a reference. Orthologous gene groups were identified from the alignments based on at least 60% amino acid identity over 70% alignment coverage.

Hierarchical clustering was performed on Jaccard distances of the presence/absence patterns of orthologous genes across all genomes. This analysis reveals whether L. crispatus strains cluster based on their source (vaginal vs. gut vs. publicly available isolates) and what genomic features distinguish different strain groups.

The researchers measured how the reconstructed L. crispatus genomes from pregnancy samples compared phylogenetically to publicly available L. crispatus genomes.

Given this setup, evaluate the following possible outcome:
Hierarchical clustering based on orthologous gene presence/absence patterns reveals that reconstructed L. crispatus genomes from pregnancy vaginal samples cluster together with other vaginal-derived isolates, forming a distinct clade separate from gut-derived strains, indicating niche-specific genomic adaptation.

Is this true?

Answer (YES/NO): NO